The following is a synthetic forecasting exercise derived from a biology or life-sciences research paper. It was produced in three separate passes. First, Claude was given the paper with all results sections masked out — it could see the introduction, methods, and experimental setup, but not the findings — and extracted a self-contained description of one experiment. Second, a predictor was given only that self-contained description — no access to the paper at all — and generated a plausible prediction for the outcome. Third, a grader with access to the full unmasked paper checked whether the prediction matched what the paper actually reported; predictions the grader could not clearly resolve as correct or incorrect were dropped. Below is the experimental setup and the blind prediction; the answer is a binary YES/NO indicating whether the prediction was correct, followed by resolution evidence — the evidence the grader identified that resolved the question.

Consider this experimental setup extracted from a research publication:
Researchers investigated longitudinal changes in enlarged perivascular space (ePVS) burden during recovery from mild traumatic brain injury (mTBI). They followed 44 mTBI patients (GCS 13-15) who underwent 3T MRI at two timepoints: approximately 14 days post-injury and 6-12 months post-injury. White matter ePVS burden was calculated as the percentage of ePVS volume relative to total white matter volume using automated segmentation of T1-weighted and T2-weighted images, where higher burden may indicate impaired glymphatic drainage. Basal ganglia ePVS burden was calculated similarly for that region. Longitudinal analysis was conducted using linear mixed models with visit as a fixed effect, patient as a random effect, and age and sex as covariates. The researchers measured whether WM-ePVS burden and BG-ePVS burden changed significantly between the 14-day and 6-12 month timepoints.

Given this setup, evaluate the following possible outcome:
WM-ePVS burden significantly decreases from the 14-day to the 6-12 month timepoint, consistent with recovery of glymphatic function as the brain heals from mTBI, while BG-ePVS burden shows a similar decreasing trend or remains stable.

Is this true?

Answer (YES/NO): NO